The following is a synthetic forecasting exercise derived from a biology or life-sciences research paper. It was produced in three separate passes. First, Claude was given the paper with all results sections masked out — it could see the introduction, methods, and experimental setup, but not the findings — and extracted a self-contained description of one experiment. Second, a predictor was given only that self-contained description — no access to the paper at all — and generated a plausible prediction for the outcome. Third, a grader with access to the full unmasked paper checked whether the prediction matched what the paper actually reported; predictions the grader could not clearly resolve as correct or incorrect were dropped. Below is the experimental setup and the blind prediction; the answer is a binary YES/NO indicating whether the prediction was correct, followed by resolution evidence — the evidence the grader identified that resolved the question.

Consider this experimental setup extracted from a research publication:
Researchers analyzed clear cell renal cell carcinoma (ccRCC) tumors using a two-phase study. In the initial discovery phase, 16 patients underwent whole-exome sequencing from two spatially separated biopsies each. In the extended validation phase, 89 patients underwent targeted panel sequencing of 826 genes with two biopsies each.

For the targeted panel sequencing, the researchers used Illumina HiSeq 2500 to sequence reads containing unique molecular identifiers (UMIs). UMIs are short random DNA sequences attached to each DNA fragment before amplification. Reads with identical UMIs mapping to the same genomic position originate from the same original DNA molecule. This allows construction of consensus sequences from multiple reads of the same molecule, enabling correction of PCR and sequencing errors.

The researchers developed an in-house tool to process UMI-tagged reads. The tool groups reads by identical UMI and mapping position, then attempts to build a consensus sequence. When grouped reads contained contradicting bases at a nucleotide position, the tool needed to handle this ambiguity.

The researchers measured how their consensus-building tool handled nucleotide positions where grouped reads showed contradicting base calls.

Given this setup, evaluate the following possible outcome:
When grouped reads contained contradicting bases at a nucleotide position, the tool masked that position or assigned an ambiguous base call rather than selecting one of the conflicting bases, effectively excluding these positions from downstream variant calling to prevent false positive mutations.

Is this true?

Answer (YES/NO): YES